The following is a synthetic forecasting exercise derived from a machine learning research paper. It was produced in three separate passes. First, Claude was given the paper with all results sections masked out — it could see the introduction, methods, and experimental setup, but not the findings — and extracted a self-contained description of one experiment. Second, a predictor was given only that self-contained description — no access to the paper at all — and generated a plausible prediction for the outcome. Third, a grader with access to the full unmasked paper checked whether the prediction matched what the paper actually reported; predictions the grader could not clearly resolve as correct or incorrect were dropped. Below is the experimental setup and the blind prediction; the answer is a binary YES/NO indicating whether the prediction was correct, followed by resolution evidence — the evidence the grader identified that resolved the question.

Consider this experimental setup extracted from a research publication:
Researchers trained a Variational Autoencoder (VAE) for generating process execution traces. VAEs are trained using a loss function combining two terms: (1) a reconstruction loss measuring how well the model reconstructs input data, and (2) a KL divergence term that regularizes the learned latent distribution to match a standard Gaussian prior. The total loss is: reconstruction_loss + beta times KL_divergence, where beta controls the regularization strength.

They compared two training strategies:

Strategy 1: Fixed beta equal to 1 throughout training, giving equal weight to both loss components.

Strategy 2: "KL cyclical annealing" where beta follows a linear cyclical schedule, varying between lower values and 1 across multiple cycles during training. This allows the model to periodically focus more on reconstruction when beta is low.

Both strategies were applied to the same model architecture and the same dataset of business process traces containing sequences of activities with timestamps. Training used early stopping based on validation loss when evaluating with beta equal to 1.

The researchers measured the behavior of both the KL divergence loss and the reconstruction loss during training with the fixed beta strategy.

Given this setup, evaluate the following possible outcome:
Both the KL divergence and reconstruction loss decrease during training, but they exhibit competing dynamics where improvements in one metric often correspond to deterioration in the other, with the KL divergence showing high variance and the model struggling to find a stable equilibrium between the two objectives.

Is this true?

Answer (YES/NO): NO